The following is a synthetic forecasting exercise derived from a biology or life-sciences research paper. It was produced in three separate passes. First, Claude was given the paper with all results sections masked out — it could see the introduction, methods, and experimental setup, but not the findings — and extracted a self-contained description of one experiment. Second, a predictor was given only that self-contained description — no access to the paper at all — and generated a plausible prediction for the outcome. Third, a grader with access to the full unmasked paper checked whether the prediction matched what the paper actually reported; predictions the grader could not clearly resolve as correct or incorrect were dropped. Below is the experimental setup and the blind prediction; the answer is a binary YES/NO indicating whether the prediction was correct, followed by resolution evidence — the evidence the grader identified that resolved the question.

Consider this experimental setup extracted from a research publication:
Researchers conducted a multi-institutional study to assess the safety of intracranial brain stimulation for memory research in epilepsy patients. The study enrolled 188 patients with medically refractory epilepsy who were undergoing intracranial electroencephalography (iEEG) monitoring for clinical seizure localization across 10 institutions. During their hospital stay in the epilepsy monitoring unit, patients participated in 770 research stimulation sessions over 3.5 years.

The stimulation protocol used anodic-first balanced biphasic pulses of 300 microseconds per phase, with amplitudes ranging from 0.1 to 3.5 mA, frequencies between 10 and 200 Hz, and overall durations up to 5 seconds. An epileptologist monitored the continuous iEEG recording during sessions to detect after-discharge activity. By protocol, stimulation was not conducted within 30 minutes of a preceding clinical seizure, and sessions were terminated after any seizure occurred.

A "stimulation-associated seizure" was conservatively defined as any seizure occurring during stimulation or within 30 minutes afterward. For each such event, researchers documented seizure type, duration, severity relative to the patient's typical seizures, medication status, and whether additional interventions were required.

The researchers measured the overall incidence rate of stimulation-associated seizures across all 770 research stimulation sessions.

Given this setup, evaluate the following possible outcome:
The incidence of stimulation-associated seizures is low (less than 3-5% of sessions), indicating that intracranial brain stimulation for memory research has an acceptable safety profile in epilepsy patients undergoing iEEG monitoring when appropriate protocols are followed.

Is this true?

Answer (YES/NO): YES